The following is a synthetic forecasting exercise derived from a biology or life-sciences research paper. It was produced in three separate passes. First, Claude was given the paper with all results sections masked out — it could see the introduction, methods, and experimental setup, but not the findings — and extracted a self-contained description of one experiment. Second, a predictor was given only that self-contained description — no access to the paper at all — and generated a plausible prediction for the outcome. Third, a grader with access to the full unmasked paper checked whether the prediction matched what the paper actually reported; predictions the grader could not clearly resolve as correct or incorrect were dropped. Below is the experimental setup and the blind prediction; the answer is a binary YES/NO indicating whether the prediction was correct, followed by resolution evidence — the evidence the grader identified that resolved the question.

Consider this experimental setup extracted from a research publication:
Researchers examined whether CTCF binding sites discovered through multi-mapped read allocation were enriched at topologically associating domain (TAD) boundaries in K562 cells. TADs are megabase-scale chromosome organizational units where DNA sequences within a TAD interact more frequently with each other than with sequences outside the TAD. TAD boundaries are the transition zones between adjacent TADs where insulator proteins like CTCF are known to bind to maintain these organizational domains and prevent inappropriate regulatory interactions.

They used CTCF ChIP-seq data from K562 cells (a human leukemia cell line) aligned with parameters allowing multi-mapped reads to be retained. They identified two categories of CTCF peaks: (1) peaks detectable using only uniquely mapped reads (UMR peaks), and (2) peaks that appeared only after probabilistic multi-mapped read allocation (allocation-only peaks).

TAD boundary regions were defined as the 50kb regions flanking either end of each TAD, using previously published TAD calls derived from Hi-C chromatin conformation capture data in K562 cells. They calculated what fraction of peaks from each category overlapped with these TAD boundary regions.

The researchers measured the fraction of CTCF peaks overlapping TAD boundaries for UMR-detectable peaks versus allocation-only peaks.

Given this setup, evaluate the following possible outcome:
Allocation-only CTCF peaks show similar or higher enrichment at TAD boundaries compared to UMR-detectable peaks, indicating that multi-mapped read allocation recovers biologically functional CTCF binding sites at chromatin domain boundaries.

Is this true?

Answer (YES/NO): YES